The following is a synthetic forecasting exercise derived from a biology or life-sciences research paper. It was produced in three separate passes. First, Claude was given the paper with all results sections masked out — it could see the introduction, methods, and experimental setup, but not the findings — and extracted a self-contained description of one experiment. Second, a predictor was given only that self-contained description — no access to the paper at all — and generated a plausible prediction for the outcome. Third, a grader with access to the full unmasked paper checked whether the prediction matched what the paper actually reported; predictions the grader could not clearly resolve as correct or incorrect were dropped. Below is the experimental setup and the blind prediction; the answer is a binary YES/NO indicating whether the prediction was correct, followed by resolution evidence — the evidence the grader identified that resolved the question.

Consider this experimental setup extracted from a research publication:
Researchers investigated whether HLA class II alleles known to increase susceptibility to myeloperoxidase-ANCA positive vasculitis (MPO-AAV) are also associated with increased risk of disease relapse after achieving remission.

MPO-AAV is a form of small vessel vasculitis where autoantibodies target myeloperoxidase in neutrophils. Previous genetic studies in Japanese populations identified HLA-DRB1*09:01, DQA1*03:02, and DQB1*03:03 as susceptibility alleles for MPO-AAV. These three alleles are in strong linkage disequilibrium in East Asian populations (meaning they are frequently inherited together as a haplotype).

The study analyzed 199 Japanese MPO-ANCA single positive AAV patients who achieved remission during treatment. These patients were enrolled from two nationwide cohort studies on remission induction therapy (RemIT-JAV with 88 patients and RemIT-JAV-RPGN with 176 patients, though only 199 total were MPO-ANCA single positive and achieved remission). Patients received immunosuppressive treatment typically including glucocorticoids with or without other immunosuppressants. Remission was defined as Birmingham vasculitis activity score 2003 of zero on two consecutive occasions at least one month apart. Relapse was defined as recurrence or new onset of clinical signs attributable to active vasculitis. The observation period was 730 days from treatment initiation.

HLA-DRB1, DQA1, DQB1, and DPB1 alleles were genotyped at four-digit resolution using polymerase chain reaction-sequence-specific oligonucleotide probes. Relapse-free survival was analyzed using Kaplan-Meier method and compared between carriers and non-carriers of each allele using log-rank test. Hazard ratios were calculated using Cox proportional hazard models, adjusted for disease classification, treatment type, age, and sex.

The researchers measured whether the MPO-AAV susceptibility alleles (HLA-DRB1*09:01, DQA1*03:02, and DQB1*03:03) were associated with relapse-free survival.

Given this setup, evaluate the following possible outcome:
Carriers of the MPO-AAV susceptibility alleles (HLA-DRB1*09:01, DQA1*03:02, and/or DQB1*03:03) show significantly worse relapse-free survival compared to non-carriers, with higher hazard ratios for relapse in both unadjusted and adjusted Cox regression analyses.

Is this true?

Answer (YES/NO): NO